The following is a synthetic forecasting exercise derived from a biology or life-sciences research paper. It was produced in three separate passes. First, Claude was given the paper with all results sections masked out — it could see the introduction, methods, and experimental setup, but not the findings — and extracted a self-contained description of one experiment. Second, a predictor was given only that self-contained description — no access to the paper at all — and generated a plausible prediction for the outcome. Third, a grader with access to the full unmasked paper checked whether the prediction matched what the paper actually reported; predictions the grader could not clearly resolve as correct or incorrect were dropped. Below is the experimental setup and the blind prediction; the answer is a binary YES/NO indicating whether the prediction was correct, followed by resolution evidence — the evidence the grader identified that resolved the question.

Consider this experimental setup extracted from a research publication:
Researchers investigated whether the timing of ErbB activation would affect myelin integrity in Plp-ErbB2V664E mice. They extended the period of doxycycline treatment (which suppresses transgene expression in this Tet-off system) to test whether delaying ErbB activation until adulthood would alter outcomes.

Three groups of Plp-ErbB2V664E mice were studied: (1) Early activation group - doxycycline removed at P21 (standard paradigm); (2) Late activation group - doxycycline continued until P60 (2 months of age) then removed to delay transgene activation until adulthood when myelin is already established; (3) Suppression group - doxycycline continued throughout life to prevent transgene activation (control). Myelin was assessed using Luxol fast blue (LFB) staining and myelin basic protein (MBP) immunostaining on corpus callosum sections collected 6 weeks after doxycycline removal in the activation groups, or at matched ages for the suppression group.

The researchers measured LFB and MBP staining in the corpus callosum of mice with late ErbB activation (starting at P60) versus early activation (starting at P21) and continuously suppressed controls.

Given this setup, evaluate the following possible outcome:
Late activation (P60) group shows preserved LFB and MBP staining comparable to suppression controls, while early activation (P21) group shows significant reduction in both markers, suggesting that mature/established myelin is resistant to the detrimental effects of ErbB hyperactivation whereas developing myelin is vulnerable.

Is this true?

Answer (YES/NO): NO